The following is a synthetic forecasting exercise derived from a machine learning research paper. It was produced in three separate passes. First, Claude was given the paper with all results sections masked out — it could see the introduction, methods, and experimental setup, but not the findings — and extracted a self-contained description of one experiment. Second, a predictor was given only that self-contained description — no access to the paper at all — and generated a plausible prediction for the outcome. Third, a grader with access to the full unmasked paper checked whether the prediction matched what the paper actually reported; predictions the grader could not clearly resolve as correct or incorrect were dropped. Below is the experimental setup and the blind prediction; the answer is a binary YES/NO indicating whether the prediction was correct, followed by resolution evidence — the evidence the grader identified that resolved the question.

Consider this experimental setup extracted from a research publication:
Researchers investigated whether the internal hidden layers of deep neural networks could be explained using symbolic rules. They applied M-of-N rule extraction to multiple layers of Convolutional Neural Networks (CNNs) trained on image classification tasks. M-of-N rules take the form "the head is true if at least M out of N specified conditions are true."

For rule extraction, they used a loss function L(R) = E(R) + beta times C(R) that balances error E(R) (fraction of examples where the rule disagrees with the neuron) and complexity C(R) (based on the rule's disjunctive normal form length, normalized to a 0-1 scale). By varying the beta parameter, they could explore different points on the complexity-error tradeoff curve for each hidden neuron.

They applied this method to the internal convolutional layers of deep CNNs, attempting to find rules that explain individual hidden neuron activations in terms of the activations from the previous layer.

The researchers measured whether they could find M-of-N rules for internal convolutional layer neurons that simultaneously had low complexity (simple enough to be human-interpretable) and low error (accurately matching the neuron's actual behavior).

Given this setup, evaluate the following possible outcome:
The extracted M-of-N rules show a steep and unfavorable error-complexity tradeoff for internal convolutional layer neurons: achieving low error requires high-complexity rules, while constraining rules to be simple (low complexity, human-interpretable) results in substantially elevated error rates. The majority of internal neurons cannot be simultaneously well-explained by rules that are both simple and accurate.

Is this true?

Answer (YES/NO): YES